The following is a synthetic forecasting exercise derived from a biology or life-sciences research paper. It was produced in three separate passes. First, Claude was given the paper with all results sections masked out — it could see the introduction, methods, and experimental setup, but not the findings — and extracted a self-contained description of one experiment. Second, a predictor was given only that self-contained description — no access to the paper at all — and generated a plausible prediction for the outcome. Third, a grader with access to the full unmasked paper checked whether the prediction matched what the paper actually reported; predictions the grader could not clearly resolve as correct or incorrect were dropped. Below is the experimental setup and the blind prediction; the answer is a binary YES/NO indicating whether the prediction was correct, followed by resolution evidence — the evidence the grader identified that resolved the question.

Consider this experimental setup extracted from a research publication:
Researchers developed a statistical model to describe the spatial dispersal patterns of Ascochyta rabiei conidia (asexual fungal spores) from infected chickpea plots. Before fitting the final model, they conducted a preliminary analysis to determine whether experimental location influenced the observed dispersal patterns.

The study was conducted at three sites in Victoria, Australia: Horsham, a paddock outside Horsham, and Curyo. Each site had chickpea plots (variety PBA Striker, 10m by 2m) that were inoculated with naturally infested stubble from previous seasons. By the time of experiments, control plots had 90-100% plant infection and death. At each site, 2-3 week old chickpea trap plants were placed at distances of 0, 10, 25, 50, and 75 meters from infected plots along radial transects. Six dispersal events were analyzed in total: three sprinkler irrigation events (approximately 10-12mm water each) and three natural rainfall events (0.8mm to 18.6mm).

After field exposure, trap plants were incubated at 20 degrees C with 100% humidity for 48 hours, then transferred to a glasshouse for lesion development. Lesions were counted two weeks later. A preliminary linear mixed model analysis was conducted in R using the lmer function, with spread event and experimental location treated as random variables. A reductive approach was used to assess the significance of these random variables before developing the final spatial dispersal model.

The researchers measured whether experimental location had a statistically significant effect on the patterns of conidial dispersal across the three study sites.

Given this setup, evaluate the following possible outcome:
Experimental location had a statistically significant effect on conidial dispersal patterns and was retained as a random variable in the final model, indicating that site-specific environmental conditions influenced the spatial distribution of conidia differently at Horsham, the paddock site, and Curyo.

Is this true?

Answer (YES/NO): NO